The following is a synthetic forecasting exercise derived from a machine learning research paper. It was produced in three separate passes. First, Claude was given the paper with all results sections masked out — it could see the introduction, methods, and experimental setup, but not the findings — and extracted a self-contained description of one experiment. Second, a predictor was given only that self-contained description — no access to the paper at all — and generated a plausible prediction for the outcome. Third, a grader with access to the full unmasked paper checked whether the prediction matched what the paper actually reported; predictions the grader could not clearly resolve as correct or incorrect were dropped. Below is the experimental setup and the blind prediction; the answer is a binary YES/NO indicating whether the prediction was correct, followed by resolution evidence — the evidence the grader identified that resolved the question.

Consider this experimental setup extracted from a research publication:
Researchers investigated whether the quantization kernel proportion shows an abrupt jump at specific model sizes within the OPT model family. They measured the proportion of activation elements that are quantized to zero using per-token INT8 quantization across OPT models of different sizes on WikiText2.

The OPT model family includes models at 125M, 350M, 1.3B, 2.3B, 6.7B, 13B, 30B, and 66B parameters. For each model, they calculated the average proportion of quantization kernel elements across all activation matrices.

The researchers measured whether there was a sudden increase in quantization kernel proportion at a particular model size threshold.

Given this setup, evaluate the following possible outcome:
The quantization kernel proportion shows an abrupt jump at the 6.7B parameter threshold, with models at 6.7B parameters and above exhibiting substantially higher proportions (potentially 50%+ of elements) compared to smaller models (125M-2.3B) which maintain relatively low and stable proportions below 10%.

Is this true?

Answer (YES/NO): NO